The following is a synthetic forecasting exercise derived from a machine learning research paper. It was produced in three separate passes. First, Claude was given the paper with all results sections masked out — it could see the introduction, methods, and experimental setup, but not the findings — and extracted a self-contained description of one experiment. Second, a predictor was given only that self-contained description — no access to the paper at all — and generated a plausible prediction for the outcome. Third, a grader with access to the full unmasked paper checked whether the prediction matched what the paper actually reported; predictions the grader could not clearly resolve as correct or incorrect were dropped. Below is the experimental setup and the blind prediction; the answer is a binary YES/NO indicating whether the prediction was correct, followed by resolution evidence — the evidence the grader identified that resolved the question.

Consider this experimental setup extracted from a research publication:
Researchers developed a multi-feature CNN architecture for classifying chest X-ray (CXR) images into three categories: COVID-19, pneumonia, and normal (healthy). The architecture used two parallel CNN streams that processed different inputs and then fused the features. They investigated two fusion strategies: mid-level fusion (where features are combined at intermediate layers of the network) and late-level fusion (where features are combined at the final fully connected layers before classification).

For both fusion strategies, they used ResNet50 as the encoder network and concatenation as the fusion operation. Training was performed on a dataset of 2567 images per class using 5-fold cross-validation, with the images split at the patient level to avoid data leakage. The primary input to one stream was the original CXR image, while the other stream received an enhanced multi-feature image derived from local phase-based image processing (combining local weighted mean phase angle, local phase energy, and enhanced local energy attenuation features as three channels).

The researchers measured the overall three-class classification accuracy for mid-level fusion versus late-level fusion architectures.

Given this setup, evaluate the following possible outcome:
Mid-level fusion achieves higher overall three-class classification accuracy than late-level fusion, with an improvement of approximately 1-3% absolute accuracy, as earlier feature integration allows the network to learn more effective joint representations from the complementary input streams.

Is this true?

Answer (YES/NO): NO